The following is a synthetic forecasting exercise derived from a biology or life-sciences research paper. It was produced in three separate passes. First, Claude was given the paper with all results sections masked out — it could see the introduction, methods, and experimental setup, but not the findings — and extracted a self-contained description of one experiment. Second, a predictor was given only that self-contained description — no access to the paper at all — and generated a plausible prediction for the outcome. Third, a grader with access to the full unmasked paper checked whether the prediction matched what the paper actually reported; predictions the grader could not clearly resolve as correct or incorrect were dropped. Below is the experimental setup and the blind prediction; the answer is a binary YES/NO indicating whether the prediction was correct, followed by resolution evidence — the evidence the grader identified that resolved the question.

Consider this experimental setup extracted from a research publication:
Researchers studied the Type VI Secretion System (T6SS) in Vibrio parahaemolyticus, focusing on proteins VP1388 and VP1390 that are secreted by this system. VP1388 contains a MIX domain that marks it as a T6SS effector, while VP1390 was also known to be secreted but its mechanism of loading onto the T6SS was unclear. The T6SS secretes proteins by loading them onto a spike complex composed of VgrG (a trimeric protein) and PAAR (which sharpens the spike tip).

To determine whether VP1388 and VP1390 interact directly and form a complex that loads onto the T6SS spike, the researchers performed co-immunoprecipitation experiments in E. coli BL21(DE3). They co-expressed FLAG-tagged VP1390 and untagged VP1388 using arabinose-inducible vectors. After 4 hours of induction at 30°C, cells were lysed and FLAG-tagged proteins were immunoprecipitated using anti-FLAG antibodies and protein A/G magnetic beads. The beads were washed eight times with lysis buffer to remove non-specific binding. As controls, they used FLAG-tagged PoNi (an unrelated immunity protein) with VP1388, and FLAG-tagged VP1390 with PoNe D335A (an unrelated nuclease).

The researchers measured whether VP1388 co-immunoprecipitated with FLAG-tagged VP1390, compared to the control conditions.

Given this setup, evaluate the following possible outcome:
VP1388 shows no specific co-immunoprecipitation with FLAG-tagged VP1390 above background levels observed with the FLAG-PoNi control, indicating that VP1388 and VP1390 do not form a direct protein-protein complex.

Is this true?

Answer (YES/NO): NO